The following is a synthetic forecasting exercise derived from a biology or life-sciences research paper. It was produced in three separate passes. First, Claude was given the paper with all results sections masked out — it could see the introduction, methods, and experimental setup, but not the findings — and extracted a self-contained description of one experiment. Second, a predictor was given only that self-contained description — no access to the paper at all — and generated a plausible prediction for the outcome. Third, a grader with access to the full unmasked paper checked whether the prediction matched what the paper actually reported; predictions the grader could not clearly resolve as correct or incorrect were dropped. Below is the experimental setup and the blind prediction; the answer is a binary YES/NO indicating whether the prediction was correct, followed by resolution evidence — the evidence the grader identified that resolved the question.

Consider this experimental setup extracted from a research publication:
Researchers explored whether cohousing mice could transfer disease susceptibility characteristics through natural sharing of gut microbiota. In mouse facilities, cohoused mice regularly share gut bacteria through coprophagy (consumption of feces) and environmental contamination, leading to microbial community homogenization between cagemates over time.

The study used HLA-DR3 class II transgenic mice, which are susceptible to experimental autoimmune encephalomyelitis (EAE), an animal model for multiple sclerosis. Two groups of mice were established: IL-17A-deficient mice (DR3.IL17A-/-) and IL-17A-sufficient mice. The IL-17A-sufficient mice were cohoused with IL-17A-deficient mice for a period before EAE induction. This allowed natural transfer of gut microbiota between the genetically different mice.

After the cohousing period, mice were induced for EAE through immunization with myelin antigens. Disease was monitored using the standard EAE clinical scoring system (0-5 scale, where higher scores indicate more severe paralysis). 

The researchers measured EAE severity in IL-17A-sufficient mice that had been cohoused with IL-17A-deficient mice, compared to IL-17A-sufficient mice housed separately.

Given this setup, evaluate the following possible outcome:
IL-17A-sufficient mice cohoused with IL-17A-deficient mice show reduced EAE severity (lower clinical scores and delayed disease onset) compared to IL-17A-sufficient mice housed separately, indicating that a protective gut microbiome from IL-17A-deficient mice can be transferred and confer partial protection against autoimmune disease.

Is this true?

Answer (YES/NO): NO